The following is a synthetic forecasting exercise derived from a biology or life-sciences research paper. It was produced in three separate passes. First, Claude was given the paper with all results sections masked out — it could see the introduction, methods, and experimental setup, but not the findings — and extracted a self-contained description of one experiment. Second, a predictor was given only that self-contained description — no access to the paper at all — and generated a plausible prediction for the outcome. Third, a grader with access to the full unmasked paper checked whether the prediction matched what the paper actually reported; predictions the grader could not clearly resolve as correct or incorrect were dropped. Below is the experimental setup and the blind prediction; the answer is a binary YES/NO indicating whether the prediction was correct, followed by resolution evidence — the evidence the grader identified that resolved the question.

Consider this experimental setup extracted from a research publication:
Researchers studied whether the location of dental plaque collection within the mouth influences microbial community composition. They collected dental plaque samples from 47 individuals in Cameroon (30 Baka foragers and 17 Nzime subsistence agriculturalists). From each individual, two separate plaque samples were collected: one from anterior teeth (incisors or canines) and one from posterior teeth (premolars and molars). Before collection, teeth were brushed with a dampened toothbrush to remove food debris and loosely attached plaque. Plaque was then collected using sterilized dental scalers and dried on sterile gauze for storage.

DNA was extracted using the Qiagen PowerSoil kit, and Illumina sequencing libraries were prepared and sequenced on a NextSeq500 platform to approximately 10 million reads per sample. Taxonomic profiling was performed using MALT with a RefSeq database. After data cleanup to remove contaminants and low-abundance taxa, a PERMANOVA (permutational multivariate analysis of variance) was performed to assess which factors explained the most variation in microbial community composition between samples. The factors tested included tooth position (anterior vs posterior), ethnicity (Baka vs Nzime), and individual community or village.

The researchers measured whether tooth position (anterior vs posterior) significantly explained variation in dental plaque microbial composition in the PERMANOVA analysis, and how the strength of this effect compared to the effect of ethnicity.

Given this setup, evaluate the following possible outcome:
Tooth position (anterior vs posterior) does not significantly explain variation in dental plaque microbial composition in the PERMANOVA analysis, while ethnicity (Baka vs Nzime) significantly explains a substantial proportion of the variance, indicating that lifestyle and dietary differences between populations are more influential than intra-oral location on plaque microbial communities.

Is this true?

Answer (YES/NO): NO